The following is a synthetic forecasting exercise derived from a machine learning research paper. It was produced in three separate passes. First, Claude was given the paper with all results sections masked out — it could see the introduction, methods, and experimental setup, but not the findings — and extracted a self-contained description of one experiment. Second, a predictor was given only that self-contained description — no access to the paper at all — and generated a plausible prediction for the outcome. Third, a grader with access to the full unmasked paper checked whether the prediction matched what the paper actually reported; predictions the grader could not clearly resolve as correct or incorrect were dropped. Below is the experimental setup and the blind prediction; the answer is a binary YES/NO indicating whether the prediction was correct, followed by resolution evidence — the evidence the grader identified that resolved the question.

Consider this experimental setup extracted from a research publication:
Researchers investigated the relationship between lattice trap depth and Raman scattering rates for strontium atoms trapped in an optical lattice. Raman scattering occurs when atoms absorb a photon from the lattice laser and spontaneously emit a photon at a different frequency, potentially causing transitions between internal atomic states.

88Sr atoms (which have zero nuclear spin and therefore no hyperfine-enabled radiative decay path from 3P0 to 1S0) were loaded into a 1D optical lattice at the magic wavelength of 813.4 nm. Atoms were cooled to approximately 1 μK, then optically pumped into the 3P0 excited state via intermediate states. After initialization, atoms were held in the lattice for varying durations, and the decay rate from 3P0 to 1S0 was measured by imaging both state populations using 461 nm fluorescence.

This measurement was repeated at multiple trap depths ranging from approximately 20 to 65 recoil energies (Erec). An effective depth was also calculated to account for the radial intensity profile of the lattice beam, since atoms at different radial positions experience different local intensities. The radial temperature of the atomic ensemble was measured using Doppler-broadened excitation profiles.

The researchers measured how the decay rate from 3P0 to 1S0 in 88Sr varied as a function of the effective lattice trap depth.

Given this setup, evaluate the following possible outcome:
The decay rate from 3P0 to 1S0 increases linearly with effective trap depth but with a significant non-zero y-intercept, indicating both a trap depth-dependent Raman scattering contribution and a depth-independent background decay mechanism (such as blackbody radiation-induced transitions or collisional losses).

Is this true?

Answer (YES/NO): YES